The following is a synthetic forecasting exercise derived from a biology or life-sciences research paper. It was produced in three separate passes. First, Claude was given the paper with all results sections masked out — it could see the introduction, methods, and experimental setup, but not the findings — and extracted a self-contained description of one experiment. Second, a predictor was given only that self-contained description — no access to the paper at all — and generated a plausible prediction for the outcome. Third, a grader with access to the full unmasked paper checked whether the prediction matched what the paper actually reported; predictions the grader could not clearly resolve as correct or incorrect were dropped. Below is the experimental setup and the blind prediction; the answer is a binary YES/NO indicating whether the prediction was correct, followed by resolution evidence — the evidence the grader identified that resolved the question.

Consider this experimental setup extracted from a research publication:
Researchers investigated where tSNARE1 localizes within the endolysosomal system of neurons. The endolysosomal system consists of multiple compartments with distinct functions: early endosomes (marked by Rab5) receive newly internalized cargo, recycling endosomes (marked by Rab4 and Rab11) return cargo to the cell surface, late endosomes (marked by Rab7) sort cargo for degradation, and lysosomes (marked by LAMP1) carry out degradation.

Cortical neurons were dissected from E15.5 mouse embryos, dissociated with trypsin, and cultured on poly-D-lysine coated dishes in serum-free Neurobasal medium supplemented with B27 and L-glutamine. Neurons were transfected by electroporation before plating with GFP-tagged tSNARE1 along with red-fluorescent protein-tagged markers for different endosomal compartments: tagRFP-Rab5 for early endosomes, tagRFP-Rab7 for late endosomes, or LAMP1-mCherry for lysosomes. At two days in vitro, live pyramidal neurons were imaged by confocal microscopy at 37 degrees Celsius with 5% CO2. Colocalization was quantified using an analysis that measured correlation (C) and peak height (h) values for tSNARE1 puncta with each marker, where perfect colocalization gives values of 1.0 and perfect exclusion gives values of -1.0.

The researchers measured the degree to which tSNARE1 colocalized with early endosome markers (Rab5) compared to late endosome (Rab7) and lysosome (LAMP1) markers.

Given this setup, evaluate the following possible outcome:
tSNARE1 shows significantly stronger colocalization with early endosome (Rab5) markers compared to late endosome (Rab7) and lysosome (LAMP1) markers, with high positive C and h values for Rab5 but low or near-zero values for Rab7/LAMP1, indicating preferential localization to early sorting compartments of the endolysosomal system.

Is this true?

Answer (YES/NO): NO